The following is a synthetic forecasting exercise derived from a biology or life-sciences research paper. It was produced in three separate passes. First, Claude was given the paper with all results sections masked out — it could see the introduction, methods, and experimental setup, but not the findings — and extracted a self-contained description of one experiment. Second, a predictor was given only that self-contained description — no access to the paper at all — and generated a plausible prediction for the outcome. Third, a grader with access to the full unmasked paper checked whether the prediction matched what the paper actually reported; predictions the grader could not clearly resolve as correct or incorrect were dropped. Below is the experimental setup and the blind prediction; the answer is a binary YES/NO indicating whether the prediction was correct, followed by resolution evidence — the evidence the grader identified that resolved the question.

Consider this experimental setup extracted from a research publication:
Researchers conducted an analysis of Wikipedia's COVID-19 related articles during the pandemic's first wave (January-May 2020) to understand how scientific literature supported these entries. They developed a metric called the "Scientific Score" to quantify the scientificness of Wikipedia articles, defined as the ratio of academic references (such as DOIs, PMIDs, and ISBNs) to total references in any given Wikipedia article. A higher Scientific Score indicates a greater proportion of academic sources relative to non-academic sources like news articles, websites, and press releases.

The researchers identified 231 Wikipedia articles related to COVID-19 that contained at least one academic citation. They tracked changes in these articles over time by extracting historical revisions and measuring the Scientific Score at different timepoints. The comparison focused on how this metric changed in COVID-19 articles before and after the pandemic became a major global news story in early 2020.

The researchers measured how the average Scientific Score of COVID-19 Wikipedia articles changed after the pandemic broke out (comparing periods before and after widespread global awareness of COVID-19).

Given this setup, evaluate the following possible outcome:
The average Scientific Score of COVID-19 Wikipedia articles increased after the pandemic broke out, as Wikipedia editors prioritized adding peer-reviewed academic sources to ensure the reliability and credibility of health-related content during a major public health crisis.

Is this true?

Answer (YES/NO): NO